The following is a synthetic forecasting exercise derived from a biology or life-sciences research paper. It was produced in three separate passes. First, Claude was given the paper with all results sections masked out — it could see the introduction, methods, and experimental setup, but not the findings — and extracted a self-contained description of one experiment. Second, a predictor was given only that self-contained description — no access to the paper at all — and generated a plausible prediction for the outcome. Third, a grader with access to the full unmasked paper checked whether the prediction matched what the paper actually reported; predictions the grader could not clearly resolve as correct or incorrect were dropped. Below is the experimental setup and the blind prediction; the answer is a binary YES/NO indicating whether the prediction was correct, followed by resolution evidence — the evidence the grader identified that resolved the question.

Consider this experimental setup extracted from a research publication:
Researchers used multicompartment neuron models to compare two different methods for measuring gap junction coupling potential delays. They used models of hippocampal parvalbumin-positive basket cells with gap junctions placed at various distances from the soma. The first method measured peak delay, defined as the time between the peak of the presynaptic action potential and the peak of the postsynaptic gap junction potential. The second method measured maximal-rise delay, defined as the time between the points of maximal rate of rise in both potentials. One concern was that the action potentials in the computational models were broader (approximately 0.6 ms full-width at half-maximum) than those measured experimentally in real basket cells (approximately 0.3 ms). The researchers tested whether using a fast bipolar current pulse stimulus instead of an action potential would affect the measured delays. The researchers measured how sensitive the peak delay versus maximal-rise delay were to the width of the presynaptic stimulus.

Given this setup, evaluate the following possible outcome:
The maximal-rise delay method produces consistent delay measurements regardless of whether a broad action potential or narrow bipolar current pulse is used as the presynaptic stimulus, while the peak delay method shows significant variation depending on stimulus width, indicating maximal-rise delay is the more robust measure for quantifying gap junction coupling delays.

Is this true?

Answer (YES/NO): YES